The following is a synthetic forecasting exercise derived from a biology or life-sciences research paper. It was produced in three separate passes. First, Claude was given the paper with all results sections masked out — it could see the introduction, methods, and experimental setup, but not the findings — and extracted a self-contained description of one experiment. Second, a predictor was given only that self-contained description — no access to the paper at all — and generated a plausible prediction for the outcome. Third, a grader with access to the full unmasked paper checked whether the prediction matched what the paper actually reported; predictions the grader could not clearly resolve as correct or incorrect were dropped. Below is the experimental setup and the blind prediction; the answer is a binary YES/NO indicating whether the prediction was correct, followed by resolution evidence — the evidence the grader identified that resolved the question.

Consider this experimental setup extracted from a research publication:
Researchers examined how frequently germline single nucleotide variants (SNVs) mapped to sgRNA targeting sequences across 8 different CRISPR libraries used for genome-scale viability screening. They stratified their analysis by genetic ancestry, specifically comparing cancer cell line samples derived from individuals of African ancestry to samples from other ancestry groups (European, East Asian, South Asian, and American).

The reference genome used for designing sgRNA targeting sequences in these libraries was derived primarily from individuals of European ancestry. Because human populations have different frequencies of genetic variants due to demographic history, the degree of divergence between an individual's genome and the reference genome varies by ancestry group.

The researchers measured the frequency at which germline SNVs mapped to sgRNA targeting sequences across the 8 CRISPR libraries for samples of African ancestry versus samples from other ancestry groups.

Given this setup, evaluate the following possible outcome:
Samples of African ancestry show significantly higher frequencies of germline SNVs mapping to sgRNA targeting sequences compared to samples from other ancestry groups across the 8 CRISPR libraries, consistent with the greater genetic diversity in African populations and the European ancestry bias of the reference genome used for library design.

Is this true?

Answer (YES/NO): YES